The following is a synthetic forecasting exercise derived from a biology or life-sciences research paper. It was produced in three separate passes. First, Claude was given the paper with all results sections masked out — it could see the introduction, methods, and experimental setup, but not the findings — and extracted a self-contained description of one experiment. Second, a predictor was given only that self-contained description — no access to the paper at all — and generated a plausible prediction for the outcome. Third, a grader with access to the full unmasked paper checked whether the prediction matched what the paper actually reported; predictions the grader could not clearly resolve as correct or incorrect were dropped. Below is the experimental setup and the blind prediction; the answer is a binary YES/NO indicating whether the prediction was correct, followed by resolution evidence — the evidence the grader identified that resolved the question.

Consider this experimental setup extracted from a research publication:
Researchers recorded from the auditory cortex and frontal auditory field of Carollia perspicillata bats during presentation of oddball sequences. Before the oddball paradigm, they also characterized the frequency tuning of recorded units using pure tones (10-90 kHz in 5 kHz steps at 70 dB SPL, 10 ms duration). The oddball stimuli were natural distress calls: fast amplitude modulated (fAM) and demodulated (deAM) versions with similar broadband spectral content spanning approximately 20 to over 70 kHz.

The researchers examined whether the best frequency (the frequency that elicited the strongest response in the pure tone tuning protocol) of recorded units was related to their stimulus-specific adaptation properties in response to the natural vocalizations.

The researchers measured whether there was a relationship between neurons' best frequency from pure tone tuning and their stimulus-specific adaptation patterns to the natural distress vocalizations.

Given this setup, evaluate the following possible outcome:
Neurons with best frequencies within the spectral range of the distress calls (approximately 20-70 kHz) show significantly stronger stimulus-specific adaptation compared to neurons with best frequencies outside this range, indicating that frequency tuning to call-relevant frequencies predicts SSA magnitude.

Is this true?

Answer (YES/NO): NO